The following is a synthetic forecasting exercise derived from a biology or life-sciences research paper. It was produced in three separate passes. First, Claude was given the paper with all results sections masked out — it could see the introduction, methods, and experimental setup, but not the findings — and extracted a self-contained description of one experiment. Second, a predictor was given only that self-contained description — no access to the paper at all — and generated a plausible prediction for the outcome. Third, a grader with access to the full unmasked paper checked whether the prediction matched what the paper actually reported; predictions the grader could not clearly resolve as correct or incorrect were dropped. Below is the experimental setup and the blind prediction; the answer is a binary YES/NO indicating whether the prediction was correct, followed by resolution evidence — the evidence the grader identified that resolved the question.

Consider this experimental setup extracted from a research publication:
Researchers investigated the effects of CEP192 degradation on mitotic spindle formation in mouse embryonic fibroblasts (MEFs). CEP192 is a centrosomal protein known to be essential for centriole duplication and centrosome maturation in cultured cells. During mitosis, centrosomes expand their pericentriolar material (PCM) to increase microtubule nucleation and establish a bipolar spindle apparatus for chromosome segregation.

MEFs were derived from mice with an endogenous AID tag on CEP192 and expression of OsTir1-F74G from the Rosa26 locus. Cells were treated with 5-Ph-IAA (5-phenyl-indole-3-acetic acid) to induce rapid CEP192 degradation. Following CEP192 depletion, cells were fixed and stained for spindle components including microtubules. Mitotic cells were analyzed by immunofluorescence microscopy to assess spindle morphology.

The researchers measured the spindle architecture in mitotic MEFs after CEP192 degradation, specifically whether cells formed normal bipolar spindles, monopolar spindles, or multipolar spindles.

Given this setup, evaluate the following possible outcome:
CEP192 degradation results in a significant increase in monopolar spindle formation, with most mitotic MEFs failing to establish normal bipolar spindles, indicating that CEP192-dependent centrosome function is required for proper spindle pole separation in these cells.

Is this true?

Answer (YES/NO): YES